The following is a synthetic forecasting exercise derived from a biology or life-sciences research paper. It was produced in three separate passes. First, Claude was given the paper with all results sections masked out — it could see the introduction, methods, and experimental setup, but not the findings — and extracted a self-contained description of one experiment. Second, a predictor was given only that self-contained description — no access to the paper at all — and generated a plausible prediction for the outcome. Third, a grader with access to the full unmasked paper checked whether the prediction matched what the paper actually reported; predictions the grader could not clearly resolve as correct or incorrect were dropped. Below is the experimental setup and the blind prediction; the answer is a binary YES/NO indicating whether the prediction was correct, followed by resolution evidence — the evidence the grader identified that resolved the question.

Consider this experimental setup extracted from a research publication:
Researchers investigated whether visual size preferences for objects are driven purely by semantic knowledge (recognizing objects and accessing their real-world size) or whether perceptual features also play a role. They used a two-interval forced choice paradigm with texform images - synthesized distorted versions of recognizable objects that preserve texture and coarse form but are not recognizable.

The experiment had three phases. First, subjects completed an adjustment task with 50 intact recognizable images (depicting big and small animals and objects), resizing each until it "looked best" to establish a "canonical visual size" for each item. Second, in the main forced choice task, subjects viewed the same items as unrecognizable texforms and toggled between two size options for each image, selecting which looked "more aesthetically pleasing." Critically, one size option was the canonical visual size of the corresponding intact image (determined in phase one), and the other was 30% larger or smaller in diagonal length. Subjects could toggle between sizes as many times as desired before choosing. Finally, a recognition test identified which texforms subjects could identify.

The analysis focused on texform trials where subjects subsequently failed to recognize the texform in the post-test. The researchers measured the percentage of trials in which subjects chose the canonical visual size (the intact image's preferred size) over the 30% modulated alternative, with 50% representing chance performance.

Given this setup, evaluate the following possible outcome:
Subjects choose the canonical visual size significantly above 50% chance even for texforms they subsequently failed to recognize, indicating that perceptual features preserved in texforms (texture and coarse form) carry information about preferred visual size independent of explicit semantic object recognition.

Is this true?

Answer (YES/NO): YES